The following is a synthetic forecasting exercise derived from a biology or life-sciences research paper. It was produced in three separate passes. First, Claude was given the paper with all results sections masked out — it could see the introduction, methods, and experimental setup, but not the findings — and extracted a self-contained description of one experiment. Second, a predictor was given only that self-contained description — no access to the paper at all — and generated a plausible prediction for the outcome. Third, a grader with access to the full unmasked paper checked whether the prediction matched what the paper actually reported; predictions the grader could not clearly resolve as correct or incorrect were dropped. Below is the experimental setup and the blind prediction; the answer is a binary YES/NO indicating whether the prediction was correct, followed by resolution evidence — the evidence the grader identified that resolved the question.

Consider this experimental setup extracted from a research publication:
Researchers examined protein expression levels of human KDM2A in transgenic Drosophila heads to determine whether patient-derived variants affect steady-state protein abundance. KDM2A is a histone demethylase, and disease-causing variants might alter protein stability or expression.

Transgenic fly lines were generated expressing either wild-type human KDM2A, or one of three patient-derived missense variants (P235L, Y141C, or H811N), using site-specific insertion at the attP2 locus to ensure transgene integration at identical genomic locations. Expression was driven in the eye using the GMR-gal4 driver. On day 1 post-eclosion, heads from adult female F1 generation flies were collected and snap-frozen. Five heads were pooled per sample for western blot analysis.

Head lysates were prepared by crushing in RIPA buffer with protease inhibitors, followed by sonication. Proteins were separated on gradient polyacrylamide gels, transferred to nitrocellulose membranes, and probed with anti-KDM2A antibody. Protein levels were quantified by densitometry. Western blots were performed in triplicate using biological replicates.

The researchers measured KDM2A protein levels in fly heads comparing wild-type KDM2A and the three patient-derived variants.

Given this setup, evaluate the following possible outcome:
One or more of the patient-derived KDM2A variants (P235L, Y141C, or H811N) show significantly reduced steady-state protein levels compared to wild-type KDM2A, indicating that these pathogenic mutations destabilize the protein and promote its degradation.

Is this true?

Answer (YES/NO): YES